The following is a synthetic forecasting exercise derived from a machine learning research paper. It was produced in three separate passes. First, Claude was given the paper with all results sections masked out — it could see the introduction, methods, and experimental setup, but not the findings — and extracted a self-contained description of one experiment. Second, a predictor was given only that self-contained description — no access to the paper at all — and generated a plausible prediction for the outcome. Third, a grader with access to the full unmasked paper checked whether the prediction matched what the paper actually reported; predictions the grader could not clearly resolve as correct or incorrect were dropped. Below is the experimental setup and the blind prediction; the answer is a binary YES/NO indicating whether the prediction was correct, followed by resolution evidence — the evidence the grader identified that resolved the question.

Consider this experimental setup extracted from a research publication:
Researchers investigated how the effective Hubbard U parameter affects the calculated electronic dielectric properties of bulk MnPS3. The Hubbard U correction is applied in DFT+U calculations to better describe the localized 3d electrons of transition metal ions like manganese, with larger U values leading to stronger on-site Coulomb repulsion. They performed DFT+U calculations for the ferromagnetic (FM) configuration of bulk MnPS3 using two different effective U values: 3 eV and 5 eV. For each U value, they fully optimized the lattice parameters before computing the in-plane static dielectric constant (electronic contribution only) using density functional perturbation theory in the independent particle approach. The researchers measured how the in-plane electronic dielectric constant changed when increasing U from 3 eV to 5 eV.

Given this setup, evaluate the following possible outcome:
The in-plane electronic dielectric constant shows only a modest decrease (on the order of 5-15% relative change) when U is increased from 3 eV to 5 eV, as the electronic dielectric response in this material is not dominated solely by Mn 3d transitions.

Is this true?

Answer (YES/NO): NO